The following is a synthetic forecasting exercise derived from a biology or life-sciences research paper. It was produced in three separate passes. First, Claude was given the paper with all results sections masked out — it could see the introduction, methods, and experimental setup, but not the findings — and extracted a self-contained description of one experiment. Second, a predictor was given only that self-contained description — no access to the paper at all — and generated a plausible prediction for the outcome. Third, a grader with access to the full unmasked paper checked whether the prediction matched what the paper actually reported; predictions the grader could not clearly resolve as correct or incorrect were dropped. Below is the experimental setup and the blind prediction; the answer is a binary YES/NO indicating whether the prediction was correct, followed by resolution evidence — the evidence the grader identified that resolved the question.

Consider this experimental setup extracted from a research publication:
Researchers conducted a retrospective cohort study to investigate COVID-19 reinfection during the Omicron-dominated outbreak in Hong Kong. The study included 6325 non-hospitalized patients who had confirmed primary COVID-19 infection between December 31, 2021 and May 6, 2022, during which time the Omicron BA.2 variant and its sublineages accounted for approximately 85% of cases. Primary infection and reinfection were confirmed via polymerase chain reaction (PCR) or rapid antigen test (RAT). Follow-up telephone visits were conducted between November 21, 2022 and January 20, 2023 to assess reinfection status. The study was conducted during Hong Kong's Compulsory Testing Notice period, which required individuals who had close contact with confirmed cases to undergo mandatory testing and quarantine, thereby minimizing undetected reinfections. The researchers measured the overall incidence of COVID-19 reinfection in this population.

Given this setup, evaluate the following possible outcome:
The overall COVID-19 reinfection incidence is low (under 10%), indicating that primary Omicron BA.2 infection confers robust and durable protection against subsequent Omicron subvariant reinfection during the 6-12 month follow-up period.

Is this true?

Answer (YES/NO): YES